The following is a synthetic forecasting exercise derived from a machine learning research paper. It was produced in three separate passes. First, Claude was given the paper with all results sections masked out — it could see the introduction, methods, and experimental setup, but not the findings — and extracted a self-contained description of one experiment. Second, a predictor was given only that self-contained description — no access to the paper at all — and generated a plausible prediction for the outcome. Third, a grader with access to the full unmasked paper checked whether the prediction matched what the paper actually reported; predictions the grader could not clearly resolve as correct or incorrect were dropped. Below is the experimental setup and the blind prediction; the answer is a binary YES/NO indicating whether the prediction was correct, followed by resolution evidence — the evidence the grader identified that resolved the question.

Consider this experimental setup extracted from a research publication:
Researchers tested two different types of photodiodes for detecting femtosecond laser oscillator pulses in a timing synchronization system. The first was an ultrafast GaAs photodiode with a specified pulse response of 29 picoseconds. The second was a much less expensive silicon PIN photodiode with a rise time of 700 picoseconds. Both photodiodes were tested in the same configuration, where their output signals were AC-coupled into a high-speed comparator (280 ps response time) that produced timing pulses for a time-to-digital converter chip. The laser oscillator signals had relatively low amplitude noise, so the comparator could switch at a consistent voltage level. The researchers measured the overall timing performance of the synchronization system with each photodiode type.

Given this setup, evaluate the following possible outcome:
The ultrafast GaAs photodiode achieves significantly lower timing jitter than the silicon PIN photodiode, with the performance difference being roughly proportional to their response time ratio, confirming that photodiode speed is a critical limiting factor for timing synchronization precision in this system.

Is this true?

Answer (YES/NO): NO